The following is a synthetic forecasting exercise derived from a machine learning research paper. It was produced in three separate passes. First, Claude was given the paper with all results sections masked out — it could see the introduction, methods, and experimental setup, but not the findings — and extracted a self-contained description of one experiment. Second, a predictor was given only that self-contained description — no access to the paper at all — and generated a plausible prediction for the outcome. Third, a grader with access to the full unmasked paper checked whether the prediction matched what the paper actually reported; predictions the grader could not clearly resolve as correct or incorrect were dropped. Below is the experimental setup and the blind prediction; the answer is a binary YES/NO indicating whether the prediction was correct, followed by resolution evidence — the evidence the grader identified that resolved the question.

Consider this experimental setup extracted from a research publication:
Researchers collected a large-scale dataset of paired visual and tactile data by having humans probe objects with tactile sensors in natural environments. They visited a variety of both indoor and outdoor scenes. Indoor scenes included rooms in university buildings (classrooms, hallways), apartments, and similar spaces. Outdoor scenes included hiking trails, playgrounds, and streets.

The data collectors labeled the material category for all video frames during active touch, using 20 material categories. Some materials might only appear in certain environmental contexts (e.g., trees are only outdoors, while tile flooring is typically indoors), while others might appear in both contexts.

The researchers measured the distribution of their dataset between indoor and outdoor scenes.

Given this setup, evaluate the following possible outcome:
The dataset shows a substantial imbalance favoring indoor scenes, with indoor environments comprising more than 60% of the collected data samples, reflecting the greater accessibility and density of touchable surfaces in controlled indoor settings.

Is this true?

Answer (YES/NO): NO